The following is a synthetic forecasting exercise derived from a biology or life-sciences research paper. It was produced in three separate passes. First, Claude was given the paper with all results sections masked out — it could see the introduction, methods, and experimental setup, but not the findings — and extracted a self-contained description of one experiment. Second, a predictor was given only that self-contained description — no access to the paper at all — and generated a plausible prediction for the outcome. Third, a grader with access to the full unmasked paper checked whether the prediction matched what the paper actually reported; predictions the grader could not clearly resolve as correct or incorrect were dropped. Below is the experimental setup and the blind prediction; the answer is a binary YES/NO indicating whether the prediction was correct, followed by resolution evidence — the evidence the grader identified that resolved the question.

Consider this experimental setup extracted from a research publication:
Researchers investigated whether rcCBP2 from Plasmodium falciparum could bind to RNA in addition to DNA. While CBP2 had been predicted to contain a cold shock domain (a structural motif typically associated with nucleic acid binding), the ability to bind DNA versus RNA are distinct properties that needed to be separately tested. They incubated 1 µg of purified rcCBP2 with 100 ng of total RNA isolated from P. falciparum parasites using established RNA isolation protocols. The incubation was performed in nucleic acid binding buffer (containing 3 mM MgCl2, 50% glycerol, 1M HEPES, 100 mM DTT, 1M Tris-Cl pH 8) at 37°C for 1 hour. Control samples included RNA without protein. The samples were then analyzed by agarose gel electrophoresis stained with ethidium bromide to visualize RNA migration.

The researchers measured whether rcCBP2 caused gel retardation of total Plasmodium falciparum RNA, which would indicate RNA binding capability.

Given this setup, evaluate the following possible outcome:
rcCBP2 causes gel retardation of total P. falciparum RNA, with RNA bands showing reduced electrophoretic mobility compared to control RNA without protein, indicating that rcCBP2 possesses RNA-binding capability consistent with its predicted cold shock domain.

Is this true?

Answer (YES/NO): YES